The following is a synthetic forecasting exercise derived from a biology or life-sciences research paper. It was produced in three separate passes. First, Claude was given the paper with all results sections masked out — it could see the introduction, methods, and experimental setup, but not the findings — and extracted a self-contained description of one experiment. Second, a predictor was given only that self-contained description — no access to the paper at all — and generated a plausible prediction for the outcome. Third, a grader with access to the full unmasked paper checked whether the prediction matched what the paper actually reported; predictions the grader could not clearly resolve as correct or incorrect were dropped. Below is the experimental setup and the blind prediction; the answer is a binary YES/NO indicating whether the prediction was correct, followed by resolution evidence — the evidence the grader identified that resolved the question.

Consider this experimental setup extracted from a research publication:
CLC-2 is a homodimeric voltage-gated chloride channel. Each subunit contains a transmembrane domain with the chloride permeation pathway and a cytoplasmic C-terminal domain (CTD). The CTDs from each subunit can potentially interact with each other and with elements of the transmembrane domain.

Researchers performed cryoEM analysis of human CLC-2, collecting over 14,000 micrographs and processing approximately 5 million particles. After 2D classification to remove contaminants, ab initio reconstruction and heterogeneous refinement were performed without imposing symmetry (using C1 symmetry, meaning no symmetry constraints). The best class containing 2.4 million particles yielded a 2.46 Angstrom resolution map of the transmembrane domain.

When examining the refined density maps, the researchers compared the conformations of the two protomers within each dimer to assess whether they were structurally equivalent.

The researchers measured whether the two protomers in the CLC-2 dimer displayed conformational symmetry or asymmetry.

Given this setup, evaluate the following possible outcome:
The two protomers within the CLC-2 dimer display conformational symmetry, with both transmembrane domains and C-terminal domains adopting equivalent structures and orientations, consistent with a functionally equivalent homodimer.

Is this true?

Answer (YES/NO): NO